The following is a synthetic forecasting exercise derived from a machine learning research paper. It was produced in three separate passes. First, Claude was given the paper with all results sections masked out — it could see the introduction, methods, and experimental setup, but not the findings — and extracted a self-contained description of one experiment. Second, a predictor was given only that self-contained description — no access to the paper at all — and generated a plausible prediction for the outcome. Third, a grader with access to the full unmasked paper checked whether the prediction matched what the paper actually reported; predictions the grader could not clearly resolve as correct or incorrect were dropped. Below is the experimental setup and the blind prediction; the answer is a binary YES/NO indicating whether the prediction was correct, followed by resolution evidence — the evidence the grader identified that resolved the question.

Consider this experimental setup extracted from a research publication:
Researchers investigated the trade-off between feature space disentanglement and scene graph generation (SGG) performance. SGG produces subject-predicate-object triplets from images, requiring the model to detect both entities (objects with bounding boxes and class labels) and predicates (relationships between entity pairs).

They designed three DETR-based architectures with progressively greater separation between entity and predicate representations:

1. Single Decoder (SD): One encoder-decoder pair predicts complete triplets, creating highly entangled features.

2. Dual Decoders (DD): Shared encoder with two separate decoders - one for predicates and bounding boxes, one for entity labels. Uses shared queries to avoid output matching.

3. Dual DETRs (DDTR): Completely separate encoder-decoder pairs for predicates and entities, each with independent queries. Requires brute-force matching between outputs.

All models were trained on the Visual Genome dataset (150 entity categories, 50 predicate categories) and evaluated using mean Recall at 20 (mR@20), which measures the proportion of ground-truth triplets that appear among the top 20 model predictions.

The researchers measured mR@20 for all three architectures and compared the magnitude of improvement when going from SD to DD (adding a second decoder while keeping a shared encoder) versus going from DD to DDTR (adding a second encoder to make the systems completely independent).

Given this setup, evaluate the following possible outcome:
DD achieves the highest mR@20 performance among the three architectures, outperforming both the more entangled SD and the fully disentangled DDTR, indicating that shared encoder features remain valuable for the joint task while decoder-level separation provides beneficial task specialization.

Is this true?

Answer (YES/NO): NO